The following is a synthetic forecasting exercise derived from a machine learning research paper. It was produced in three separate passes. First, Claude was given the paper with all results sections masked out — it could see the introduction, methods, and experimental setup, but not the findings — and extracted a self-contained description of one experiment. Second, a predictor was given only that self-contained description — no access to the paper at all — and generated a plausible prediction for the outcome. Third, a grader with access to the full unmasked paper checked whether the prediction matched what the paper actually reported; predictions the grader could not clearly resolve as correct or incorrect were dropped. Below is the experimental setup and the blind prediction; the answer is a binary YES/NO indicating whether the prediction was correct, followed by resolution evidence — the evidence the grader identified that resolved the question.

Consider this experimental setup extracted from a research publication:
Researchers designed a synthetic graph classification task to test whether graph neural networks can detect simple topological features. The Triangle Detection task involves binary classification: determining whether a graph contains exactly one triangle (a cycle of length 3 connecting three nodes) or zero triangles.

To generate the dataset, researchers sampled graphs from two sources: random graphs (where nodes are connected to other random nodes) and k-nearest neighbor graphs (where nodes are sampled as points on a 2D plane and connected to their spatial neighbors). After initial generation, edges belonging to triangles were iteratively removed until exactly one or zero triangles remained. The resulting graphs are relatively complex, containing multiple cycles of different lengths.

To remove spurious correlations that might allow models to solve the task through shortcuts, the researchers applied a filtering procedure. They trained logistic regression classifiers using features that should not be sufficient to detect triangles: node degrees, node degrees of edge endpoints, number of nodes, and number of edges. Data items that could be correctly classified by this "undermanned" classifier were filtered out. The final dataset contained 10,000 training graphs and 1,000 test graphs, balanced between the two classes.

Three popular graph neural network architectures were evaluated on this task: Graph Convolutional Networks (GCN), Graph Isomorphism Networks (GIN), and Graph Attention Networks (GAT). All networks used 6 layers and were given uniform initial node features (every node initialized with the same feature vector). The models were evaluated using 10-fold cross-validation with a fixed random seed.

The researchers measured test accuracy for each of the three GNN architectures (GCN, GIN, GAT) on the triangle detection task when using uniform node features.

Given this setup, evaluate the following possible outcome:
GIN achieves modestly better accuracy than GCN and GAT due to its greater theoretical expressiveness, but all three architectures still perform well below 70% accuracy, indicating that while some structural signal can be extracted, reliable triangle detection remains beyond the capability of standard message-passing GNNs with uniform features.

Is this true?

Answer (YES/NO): NO